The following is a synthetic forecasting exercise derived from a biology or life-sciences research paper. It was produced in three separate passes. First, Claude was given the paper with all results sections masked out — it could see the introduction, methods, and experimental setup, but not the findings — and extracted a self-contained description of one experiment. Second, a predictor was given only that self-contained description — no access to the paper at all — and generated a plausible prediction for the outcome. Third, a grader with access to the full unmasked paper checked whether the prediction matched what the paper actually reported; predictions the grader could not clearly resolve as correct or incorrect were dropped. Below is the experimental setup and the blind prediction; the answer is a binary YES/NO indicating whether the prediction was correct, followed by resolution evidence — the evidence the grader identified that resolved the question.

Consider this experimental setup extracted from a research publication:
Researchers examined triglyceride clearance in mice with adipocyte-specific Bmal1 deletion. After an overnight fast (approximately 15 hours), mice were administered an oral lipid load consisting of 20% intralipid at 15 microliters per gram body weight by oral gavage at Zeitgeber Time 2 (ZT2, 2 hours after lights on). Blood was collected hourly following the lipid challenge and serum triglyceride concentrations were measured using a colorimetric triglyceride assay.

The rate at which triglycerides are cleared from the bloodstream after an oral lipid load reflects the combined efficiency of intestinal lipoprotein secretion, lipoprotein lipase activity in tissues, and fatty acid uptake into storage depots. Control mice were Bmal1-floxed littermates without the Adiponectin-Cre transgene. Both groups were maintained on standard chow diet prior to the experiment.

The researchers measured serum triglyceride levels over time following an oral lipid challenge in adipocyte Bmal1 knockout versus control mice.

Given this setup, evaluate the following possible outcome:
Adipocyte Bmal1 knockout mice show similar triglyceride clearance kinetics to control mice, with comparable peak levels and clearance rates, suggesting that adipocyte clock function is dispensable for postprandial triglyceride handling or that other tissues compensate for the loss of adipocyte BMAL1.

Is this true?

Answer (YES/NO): NO